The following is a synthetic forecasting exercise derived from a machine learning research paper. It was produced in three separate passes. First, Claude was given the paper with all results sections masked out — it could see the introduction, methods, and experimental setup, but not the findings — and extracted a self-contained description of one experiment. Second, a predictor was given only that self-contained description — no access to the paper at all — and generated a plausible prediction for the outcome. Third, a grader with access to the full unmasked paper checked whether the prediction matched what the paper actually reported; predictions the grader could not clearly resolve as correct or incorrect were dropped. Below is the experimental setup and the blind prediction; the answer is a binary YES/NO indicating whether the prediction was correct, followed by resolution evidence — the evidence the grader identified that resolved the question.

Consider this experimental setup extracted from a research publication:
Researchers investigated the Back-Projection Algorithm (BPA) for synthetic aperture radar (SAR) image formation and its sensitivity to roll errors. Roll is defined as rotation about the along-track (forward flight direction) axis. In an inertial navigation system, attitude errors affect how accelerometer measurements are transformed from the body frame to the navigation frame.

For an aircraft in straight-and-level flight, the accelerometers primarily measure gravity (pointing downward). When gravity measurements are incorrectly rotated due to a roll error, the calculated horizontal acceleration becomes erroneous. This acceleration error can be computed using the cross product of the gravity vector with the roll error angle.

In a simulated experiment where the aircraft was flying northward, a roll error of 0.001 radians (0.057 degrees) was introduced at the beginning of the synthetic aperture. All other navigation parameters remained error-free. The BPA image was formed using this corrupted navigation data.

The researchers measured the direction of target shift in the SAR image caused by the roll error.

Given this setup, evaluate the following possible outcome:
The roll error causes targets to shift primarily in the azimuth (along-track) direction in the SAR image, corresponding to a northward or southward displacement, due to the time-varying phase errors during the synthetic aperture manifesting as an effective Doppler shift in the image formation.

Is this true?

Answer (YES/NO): NO